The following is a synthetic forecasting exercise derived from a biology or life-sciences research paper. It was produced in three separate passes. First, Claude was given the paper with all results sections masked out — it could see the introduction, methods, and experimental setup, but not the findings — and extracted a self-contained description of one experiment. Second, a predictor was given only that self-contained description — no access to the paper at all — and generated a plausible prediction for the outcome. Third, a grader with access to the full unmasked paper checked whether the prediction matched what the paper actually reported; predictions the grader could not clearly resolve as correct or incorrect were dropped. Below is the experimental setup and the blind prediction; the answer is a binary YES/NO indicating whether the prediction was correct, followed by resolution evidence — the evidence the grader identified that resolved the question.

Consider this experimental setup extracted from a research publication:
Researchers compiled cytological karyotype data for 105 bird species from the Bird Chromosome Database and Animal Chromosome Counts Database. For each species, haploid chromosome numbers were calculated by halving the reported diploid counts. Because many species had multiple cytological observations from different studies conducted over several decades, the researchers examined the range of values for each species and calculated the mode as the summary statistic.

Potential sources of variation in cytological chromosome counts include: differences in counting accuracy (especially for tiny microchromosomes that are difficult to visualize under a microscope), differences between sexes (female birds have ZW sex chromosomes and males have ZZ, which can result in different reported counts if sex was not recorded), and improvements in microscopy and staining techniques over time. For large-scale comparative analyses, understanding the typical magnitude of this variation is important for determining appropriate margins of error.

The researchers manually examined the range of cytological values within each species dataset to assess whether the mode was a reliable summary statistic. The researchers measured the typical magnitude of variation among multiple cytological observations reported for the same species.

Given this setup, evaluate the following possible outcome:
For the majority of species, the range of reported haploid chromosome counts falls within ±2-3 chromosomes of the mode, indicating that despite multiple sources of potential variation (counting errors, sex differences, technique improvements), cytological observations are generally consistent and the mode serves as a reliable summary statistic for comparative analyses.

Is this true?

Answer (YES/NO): NO